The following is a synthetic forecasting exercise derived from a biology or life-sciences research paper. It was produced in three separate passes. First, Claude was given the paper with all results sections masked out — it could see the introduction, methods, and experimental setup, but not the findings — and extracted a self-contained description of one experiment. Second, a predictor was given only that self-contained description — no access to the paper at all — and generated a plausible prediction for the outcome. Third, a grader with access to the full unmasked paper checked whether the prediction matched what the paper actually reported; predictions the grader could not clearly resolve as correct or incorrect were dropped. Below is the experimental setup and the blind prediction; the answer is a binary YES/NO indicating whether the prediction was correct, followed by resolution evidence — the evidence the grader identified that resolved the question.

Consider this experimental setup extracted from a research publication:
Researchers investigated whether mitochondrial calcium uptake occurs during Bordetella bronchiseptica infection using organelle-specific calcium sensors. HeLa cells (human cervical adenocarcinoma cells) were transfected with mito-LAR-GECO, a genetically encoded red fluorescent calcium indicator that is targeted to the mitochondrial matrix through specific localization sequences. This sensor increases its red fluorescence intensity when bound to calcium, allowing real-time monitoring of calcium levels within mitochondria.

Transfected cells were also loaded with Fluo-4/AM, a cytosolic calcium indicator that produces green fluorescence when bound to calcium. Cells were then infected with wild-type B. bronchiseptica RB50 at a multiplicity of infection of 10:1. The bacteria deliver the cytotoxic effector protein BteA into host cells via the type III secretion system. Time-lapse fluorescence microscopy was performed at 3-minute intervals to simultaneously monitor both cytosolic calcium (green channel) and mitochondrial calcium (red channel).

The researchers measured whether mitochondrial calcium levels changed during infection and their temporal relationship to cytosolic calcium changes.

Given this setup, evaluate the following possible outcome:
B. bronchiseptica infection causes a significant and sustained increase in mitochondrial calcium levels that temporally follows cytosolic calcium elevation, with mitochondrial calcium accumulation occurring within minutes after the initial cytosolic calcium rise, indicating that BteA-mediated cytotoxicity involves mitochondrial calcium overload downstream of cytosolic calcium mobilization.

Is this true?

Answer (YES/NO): NO